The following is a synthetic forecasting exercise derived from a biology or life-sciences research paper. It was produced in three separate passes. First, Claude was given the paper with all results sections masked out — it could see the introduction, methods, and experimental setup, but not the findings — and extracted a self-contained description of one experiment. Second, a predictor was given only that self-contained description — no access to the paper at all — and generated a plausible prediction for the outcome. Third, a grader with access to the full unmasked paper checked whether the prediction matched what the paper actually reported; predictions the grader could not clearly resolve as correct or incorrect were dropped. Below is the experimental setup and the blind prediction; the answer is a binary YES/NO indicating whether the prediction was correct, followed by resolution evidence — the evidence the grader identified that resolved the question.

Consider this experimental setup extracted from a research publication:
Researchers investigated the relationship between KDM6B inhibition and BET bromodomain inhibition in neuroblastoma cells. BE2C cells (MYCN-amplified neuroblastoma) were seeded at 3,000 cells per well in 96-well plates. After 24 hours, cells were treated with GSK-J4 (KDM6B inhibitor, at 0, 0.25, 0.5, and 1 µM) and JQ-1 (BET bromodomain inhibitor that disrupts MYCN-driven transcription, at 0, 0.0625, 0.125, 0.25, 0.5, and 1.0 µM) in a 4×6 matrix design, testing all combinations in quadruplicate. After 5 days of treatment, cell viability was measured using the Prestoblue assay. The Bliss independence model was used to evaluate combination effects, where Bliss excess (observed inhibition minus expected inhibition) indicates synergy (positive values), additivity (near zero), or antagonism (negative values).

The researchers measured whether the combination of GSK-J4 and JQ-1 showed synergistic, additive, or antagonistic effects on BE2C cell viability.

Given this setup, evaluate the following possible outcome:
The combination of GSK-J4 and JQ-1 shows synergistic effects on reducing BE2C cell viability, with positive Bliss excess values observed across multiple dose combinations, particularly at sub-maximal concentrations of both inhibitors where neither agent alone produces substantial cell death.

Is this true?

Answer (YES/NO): YES